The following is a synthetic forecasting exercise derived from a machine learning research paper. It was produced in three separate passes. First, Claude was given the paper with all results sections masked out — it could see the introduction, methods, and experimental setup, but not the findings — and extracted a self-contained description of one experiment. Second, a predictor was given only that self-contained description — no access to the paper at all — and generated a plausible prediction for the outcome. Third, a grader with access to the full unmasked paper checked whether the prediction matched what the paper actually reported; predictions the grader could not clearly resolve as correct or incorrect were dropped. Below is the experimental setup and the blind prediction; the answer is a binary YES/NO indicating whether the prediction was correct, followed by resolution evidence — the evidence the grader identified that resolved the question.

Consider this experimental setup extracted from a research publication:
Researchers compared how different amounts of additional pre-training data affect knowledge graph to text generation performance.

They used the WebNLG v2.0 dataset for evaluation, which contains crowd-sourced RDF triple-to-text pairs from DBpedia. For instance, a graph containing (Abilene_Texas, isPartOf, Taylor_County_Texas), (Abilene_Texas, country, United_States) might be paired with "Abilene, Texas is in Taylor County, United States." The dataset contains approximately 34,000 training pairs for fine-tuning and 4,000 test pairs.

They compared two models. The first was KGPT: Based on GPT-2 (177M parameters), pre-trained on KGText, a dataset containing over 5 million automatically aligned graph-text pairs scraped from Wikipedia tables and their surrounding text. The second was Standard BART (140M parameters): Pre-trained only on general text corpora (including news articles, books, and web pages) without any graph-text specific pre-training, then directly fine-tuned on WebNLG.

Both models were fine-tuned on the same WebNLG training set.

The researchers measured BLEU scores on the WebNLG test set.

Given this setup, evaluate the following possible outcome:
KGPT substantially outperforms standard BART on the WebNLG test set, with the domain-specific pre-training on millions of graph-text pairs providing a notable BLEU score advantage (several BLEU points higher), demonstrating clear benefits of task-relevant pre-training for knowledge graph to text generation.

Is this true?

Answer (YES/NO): NO